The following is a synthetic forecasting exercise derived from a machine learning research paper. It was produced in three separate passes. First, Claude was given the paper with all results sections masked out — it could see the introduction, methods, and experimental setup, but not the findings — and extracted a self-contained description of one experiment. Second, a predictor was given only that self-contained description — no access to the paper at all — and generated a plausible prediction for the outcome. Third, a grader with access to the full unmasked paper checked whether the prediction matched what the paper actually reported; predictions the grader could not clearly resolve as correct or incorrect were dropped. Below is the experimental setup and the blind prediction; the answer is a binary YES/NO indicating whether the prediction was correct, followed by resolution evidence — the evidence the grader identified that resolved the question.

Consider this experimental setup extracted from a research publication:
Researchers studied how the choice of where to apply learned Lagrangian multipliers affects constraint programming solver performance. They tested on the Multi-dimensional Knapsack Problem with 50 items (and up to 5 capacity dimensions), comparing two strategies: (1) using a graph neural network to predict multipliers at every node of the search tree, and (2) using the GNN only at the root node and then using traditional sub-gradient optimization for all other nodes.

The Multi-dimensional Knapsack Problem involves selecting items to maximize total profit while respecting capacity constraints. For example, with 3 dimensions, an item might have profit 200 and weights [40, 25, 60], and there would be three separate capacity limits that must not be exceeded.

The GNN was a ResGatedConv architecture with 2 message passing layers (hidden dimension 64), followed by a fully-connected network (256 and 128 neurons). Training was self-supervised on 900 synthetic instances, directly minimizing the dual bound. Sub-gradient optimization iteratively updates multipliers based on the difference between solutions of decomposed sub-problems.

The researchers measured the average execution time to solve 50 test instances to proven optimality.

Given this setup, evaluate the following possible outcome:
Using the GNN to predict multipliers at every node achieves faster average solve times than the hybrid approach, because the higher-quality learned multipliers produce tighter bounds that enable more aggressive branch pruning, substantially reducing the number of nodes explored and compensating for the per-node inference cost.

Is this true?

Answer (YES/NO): NO